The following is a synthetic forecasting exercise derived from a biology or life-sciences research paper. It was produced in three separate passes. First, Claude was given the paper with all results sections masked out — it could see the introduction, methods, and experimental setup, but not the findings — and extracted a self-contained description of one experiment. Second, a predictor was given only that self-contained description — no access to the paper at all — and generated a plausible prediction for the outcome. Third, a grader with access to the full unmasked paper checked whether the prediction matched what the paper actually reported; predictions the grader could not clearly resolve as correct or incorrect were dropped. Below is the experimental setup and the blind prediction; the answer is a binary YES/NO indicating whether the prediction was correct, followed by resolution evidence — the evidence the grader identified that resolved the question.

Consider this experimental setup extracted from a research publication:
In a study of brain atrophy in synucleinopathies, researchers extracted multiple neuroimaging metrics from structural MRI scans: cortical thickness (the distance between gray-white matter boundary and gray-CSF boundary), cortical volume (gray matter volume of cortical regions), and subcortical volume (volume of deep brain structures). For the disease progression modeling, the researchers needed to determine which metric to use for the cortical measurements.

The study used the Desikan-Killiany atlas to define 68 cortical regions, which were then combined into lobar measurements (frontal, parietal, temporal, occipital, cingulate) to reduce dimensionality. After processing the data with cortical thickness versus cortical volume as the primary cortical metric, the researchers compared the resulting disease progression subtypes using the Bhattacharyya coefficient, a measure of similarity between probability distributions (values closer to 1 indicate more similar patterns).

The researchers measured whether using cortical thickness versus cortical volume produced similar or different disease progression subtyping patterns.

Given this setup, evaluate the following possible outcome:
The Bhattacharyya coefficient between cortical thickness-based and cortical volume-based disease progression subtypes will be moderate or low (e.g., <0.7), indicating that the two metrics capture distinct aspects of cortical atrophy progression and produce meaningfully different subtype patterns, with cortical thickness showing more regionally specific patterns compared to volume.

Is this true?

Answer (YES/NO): NO